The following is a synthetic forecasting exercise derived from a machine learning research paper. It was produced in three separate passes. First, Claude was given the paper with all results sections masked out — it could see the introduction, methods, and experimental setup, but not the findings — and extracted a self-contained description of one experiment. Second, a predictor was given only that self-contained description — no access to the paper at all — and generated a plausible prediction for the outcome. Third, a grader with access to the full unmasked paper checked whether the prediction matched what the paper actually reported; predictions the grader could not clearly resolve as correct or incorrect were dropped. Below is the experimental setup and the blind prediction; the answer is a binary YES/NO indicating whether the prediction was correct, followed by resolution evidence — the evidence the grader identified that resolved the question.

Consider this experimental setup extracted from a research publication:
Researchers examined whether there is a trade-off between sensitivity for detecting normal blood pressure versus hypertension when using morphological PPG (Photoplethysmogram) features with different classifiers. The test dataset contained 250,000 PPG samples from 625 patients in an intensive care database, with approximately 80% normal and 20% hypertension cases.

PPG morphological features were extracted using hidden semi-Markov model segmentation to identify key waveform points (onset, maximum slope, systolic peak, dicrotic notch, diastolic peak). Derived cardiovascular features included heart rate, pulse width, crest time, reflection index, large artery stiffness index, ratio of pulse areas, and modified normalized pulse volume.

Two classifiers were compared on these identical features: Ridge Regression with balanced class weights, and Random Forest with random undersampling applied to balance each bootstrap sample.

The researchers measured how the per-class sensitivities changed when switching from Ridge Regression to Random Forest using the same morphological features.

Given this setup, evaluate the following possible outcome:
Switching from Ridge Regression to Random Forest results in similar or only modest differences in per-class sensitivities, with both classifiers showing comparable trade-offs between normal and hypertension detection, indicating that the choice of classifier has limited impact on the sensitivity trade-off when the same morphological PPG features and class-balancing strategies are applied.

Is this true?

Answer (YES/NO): NO